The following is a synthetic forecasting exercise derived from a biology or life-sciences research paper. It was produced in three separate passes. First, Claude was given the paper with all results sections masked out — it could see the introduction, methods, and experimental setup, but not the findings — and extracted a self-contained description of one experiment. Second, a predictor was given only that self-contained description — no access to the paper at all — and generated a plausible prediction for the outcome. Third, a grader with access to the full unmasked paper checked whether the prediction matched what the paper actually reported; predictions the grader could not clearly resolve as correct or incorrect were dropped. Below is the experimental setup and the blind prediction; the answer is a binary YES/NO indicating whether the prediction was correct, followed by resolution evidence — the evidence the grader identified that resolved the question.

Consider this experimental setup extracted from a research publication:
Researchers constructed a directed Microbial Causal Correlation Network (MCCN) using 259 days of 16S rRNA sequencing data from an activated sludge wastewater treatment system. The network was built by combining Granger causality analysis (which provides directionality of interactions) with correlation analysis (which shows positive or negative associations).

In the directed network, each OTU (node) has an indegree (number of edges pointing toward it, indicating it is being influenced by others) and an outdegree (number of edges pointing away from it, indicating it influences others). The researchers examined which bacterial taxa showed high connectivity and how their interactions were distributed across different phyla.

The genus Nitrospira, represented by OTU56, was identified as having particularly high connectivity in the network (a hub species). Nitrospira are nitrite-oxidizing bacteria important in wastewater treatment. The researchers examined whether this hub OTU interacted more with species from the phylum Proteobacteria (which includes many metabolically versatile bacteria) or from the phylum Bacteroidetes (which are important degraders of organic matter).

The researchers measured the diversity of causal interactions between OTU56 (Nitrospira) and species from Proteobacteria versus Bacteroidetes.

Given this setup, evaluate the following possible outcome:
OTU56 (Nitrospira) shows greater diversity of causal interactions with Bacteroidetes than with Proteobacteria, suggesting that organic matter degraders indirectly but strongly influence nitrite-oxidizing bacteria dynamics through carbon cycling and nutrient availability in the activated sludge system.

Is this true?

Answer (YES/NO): NO